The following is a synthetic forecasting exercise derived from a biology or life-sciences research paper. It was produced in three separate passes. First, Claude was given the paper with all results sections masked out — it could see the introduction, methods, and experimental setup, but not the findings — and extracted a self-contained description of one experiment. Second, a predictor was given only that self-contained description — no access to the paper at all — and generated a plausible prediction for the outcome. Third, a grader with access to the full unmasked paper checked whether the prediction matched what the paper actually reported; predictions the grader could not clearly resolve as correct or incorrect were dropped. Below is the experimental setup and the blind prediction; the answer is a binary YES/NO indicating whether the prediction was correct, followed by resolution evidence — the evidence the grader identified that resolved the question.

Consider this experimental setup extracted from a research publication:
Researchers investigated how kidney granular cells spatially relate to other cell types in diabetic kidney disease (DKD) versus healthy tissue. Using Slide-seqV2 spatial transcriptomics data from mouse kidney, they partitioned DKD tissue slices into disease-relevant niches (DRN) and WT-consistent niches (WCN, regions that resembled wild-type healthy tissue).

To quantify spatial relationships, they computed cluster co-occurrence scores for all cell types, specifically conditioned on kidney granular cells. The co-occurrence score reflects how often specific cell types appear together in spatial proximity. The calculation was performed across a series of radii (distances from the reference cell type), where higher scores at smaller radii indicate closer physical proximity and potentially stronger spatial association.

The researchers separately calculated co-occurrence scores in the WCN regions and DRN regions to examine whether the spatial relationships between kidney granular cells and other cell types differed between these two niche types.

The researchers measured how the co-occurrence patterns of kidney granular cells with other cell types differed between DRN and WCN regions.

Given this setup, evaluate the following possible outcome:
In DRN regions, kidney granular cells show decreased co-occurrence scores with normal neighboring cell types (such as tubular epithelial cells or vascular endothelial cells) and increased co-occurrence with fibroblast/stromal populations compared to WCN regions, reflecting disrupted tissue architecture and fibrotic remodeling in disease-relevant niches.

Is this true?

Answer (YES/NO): NO